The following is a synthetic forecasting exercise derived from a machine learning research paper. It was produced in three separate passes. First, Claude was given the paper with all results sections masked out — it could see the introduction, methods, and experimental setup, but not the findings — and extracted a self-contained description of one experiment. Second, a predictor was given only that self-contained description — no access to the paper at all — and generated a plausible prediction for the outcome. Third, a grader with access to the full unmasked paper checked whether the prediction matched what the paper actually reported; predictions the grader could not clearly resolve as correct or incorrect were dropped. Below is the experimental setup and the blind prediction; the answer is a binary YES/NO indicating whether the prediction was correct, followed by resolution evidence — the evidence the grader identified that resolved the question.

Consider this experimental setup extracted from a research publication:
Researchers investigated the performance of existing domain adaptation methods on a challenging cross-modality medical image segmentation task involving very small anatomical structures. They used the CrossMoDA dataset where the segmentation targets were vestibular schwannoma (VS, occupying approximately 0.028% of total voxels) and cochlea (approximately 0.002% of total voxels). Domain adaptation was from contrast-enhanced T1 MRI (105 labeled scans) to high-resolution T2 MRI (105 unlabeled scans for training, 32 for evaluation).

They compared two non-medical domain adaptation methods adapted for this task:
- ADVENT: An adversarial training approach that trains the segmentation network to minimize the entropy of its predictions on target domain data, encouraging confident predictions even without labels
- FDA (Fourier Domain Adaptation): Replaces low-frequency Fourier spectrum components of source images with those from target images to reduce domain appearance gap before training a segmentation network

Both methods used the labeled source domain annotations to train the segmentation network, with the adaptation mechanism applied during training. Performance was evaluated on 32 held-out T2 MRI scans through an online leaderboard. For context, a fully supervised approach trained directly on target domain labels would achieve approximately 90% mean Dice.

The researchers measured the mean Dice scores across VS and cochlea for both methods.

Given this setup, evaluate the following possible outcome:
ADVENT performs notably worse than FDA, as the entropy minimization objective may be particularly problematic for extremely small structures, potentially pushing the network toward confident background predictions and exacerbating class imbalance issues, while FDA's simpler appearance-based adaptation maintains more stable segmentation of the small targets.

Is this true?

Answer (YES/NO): YES